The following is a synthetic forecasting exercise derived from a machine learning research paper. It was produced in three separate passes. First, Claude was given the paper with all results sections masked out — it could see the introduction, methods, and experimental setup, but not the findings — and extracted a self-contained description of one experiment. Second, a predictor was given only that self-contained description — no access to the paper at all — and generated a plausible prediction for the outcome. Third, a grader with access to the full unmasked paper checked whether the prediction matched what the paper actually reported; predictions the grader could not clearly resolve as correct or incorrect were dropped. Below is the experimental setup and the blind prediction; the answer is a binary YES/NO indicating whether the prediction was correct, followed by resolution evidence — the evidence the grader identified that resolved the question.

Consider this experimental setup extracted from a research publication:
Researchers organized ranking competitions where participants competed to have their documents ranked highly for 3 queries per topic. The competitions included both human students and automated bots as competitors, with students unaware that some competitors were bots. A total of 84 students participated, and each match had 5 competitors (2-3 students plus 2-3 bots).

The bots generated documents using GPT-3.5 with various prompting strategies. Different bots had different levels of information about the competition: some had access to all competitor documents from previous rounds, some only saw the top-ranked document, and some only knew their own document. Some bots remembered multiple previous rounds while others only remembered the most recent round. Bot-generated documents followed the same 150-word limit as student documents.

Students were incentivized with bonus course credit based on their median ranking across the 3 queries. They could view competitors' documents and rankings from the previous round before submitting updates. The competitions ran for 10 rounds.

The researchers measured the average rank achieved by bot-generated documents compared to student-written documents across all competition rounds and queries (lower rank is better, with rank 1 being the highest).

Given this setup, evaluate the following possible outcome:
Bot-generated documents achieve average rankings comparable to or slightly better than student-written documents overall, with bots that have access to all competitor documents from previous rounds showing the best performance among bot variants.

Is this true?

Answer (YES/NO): NO